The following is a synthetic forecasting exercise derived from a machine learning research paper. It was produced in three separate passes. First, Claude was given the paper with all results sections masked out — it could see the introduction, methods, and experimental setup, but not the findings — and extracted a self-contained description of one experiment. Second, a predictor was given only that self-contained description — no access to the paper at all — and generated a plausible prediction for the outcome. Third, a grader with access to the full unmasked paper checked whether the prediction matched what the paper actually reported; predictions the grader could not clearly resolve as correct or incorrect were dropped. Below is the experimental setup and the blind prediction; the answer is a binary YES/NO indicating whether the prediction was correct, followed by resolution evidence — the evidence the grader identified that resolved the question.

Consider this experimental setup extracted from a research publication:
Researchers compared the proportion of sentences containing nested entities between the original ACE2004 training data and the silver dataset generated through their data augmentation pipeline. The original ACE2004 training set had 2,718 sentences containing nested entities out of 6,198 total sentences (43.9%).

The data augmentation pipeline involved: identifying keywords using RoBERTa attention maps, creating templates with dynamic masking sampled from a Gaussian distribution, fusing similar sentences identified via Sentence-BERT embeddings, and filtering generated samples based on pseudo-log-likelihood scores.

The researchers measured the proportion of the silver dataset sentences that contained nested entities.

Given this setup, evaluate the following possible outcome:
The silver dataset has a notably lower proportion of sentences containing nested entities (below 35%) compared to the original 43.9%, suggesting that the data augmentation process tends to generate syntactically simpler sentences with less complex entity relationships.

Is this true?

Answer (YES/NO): YES